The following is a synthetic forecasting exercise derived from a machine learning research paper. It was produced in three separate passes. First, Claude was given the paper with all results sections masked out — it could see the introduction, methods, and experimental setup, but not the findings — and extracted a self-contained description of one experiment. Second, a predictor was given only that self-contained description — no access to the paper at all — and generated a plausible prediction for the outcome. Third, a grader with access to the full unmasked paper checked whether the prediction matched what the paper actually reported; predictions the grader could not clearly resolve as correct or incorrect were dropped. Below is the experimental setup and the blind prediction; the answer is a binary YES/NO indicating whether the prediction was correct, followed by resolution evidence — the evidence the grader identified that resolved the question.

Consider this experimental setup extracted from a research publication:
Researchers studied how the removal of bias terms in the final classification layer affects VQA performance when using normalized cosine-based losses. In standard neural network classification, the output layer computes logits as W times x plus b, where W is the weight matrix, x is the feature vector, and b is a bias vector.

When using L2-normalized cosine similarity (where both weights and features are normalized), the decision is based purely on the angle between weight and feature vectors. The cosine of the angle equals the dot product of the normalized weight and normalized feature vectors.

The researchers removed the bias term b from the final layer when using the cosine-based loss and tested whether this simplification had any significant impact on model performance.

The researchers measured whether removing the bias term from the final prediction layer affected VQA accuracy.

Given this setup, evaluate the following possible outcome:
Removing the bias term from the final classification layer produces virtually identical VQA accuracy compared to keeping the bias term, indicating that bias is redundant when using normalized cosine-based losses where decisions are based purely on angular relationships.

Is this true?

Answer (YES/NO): YES